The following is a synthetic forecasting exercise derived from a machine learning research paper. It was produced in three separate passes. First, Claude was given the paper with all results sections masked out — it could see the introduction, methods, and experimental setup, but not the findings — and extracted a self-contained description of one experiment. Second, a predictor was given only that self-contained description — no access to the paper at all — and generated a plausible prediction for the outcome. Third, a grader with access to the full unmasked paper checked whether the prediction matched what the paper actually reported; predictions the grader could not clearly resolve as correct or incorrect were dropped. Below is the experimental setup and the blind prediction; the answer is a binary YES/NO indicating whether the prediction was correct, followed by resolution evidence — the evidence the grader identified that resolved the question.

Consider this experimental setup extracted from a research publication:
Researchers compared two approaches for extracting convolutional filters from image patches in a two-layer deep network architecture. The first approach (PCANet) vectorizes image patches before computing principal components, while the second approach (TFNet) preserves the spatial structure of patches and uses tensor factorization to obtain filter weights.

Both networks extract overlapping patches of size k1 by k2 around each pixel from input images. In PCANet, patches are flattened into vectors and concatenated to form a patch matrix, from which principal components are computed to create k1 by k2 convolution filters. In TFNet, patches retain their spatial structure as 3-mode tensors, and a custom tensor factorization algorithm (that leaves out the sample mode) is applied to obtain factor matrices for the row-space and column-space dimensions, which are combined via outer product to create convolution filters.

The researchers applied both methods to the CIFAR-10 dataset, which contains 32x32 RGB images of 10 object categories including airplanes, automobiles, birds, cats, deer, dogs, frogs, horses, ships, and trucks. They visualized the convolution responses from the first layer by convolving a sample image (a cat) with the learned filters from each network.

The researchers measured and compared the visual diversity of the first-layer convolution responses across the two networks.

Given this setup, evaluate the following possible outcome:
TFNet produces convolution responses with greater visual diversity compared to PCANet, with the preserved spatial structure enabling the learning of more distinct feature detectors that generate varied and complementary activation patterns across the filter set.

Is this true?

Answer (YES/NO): NO